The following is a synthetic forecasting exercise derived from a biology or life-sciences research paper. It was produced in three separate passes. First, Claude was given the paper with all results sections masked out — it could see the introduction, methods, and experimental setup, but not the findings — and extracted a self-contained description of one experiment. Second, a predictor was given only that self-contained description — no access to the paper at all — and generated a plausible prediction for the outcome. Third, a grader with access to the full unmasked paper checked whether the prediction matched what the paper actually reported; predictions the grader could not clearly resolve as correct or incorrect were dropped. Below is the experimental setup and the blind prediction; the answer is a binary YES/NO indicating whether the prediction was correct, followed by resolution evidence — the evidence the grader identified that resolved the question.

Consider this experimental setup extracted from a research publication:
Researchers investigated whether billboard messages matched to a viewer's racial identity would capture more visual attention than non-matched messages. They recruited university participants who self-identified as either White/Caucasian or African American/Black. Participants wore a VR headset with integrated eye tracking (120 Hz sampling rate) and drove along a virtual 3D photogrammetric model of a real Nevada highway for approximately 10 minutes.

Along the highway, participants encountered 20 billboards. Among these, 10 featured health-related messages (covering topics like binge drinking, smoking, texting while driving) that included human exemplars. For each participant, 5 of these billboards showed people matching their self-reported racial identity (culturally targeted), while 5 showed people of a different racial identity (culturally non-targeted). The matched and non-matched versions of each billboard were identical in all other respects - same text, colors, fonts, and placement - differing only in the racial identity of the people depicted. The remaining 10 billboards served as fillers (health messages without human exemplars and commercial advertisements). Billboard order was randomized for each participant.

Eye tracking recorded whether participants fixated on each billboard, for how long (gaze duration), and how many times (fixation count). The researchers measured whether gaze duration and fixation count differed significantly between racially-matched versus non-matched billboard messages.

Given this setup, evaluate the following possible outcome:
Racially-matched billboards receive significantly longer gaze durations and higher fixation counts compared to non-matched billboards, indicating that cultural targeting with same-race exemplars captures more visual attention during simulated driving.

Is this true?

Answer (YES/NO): NO